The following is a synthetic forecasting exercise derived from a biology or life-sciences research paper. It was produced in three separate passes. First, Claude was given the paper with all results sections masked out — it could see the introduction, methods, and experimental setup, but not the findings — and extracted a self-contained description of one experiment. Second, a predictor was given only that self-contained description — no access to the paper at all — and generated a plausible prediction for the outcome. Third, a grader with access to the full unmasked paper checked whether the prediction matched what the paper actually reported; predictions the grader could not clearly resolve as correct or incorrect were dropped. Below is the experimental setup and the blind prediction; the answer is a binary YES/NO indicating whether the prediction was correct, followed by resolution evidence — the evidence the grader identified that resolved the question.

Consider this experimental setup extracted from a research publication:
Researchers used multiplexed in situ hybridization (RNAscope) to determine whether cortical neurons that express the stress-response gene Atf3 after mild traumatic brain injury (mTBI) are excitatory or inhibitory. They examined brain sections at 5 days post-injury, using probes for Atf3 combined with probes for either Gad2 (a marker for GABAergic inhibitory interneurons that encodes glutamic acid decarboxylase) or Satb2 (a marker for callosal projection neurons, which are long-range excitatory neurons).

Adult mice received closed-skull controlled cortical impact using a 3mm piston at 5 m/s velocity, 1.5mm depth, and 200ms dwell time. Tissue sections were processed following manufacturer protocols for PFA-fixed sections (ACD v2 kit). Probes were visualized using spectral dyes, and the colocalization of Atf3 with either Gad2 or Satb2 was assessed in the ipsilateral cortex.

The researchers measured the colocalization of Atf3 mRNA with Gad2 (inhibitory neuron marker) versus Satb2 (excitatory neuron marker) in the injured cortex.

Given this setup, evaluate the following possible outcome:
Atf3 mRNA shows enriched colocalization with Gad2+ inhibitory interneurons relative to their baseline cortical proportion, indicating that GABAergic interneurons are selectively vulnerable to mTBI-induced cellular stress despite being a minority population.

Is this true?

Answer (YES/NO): NO